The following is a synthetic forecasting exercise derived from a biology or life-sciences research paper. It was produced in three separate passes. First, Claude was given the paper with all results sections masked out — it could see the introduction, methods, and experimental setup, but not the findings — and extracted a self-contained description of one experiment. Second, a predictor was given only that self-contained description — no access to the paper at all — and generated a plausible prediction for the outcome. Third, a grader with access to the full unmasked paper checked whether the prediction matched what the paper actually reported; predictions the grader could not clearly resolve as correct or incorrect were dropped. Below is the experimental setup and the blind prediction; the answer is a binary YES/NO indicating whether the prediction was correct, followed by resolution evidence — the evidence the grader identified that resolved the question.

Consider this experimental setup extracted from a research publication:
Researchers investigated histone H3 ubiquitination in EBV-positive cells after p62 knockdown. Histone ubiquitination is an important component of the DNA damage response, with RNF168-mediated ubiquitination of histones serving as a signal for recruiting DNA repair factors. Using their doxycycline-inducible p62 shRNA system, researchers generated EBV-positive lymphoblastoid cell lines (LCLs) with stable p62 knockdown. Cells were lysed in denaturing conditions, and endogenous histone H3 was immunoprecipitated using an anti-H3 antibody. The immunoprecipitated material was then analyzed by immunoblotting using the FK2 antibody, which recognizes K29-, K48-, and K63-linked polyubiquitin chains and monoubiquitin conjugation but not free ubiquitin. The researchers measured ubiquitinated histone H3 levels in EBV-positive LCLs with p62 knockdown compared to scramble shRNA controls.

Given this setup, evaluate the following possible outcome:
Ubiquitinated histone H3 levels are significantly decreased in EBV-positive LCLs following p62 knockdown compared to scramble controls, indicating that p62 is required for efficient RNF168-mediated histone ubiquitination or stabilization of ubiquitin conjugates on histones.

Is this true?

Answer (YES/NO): NO